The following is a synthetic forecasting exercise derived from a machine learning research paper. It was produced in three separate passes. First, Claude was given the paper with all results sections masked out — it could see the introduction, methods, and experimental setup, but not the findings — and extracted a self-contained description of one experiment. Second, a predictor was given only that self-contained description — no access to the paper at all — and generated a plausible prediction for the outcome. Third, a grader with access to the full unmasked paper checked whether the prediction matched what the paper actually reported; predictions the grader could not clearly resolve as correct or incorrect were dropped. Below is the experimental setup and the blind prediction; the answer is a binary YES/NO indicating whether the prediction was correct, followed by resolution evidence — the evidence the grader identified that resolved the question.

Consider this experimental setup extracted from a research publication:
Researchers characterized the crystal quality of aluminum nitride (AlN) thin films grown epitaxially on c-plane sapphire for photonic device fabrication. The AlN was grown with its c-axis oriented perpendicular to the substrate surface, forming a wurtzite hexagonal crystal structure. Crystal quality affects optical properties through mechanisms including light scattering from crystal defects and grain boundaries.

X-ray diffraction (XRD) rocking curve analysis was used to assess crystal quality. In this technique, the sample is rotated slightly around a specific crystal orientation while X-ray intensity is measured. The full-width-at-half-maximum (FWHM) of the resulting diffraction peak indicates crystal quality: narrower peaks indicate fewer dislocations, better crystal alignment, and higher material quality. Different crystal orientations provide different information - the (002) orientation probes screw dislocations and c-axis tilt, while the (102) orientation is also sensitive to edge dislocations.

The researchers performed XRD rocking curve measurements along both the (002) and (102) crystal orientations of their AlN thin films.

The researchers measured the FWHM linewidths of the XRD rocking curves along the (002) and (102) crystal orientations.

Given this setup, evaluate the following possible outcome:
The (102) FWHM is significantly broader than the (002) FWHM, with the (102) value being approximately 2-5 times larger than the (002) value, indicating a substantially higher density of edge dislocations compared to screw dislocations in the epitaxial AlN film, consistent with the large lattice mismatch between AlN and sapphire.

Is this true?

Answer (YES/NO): NO